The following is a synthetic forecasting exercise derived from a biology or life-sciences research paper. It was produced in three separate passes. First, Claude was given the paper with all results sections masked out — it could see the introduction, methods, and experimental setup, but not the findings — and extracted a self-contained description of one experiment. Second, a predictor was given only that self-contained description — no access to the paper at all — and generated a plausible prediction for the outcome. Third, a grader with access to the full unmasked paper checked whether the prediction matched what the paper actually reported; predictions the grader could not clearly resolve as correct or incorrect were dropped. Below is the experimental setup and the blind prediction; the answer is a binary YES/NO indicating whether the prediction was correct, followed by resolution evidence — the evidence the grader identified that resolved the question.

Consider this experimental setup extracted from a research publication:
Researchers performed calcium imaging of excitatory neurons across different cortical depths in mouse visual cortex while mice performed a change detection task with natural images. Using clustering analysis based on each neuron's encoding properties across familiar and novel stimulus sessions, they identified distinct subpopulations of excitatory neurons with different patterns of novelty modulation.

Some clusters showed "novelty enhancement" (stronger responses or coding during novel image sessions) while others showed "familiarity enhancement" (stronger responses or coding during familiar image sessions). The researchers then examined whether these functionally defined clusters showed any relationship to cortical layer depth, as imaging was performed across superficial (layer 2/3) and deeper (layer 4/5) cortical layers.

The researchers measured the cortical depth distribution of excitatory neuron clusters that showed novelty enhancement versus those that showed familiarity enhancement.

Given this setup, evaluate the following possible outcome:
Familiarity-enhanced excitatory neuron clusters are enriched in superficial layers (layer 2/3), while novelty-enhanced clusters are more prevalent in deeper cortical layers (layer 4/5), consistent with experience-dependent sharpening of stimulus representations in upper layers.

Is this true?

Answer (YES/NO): NO